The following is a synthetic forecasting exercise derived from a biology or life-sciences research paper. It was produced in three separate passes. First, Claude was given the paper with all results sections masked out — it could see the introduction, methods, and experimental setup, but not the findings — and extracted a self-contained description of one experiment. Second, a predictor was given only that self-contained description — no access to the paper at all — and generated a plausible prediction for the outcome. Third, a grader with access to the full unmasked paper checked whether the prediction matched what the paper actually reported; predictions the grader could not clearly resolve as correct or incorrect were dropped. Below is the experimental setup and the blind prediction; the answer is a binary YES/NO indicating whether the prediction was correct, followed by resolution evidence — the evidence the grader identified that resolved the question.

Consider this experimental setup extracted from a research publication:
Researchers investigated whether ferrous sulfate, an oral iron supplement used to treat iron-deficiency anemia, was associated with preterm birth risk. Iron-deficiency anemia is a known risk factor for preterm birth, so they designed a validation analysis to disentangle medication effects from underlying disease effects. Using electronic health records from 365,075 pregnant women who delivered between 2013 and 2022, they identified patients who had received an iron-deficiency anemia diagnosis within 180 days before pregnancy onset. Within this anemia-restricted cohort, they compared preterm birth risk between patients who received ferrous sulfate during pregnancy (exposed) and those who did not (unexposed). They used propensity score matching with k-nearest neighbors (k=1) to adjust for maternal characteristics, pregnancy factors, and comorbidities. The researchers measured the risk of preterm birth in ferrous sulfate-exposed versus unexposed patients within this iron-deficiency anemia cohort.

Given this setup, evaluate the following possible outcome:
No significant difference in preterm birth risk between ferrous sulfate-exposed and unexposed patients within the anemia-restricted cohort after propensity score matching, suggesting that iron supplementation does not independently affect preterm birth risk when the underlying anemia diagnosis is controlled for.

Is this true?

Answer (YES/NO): YES